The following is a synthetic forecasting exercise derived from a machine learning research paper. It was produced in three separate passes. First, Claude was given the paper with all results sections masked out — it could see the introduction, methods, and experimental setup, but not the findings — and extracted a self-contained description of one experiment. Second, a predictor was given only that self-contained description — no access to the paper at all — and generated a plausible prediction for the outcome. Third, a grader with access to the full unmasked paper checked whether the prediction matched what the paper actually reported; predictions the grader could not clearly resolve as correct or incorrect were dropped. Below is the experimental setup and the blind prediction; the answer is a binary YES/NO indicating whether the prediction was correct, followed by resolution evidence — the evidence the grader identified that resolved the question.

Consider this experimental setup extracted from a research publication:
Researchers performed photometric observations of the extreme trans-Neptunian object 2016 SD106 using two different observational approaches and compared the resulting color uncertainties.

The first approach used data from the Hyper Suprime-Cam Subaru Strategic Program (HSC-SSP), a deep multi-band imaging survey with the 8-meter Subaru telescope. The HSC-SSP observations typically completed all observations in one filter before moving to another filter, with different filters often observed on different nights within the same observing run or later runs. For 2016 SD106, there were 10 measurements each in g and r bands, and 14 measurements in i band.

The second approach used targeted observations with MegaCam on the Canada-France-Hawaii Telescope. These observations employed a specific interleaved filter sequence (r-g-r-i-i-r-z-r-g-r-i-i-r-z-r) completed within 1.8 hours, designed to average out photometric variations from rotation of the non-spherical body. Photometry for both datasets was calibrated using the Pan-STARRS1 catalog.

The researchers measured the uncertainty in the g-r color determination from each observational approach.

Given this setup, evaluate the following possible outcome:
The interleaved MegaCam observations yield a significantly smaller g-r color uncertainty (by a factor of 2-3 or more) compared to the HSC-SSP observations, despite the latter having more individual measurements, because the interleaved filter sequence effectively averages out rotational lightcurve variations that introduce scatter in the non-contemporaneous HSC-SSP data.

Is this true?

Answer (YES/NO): YES